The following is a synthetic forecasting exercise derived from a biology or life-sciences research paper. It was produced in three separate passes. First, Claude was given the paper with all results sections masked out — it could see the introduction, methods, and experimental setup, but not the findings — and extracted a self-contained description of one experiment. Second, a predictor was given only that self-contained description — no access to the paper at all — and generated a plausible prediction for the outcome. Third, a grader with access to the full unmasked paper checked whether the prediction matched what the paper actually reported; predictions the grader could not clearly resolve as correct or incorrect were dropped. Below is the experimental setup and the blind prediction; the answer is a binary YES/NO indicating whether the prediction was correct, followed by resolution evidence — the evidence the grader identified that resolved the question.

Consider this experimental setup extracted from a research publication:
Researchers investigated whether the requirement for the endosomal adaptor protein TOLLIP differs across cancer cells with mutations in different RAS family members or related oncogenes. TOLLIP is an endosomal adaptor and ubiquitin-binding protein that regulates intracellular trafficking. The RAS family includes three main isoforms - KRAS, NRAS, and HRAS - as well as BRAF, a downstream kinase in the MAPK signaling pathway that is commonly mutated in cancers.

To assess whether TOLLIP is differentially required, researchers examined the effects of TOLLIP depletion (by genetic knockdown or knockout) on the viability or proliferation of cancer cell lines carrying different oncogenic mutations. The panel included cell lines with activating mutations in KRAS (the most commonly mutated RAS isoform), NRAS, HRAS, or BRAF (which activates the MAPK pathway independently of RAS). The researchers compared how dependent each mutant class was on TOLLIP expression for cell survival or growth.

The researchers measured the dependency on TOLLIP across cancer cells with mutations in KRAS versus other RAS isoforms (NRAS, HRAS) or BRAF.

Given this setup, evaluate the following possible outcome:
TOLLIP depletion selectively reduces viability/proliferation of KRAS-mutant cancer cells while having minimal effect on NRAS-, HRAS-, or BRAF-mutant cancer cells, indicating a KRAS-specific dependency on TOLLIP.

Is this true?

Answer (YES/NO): YES